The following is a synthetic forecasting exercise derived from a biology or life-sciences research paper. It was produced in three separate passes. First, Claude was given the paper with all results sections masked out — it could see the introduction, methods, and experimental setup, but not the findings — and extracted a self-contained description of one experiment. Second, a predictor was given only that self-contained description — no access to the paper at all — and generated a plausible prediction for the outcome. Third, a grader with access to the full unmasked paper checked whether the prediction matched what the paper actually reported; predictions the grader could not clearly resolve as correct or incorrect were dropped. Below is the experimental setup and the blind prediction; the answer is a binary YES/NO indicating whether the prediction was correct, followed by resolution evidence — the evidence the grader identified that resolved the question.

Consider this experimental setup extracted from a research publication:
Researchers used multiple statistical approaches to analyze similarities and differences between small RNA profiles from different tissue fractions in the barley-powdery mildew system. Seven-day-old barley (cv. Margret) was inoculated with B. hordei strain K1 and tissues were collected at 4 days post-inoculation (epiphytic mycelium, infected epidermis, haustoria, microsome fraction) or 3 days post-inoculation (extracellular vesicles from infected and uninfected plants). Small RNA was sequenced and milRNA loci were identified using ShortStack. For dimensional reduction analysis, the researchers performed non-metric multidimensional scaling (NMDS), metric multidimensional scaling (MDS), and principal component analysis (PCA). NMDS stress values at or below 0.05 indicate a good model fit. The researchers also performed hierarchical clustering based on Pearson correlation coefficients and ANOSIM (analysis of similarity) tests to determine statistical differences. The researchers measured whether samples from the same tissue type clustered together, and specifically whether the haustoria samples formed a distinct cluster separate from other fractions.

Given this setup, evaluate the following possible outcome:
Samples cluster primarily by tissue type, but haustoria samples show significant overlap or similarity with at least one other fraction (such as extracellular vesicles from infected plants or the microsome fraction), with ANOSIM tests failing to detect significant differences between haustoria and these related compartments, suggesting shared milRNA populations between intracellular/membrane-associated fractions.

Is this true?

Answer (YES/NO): NO